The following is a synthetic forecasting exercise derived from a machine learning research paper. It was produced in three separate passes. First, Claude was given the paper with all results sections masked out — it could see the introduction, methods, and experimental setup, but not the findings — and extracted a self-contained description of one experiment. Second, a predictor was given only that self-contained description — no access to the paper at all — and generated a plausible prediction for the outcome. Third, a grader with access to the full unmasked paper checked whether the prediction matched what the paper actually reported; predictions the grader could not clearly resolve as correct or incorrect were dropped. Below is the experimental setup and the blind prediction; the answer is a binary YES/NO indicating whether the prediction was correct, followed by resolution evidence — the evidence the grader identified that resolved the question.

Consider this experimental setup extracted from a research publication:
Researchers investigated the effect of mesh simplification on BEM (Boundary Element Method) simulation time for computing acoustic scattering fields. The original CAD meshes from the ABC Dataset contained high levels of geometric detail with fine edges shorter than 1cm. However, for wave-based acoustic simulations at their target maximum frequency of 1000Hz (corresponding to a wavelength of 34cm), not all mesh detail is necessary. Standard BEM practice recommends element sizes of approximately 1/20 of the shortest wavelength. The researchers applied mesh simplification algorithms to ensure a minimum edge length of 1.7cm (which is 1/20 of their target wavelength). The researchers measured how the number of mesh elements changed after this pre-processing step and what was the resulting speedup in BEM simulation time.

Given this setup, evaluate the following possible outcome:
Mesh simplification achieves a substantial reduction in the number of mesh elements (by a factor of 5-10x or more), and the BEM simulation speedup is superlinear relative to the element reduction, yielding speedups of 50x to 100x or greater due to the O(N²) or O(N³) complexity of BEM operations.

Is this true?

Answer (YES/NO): NO